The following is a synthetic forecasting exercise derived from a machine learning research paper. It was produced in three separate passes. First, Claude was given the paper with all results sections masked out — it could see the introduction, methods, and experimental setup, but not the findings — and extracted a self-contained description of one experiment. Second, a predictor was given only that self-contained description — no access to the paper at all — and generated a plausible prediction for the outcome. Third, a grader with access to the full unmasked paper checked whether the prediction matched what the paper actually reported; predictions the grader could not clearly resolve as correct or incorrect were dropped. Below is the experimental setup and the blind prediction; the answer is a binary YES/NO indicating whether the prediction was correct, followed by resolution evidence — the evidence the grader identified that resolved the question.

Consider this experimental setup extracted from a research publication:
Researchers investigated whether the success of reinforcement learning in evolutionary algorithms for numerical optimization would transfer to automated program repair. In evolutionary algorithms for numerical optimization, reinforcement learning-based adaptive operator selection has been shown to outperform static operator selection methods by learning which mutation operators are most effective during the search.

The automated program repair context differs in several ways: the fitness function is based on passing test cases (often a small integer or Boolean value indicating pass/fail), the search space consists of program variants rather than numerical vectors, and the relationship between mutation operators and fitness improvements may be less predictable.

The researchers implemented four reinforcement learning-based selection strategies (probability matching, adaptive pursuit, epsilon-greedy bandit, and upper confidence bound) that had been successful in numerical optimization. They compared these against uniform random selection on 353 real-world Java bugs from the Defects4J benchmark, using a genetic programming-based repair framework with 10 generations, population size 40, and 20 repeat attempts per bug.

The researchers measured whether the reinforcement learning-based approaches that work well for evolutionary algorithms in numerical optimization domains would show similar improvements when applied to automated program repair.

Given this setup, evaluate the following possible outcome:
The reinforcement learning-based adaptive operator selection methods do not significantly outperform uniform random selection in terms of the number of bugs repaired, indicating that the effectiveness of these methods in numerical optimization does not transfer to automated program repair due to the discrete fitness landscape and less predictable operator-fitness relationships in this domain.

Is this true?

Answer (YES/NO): YES